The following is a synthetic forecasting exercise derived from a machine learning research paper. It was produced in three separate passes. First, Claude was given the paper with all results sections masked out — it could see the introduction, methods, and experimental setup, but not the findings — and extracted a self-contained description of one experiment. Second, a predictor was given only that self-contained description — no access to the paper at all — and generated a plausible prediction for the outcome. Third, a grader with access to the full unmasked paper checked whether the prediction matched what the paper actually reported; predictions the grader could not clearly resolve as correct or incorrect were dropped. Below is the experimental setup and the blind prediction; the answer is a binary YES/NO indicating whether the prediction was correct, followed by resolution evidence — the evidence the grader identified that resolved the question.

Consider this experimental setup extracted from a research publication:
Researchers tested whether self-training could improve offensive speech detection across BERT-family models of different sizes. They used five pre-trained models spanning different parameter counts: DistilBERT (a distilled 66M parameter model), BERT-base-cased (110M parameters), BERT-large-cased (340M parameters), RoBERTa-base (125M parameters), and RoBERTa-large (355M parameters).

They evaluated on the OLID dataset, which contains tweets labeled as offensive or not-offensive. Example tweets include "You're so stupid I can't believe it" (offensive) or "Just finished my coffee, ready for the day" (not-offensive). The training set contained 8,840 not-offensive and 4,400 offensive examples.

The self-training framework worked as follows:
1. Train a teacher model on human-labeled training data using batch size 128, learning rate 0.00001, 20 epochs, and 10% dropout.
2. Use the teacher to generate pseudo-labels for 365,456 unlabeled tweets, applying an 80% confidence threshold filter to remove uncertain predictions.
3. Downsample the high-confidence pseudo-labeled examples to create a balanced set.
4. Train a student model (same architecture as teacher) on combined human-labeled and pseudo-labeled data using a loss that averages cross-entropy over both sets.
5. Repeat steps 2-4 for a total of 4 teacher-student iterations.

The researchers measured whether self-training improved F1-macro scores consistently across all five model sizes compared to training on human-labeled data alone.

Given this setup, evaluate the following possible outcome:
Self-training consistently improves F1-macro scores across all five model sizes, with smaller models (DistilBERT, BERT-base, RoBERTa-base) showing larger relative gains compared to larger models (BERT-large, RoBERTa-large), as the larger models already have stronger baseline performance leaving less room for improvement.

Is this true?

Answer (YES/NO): NO